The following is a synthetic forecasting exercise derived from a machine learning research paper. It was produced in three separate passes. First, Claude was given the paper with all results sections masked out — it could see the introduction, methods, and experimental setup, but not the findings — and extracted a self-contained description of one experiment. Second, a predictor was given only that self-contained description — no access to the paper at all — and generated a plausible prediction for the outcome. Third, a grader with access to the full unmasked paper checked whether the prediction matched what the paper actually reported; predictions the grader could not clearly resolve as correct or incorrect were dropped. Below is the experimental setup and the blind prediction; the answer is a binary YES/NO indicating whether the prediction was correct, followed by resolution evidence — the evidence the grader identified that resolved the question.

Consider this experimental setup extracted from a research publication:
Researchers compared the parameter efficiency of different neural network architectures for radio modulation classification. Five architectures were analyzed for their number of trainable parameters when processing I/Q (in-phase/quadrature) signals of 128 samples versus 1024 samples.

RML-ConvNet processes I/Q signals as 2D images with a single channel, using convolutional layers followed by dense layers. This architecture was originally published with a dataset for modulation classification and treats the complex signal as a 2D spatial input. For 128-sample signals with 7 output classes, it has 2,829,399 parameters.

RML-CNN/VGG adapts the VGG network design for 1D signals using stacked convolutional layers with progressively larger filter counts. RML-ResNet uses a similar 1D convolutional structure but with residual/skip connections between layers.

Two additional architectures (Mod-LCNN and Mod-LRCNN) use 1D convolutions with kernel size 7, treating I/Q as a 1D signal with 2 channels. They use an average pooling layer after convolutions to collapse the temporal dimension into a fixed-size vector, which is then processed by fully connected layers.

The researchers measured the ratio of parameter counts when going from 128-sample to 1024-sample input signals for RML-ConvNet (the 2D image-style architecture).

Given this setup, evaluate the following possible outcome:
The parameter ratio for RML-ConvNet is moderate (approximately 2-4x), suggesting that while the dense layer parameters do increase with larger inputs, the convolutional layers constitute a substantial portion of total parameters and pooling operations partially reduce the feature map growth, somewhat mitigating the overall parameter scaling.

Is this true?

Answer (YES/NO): NO